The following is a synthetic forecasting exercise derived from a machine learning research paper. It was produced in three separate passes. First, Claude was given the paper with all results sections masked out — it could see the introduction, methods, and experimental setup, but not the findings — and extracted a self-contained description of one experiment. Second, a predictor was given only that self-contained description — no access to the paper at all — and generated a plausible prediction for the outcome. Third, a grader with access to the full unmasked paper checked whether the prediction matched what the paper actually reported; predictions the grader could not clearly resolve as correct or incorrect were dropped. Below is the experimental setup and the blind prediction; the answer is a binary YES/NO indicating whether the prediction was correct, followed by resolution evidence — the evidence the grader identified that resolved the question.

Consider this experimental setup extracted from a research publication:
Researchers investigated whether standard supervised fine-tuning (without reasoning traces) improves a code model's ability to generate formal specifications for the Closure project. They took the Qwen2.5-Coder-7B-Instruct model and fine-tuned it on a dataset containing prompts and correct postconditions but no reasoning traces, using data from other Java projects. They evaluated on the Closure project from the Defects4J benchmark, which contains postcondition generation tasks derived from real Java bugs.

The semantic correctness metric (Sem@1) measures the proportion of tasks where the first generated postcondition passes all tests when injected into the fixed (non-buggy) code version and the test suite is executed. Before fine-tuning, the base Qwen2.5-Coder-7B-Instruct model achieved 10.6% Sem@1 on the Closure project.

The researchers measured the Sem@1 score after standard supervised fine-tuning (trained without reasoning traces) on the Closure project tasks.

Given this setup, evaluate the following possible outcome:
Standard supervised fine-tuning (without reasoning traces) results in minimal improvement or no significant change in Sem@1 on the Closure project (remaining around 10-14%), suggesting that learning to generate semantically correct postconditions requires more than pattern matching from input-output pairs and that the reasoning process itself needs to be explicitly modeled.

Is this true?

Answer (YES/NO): NO